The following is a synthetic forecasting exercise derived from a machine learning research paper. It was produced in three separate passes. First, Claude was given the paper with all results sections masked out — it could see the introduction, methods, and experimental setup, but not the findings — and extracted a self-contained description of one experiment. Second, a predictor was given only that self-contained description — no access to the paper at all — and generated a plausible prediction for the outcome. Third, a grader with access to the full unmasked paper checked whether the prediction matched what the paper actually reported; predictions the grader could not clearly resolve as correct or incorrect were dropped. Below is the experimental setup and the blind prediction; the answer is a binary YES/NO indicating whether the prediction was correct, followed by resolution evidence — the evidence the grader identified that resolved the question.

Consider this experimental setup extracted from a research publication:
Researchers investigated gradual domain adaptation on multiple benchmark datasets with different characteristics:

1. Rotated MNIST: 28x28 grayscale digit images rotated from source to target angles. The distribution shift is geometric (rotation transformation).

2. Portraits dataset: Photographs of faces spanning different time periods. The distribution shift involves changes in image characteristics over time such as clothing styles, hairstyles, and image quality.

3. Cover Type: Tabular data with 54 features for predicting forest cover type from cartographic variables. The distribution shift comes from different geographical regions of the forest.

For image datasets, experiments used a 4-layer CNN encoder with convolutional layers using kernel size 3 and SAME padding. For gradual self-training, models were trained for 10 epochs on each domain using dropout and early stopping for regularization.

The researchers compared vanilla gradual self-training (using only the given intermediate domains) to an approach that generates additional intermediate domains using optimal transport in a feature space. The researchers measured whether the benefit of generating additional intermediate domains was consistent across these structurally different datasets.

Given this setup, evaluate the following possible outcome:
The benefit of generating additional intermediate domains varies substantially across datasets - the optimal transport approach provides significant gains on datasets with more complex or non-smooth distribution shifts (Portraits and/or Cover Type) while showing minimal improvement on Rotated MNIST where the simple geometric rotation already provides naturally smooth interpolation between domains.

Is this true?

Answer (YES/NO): NO